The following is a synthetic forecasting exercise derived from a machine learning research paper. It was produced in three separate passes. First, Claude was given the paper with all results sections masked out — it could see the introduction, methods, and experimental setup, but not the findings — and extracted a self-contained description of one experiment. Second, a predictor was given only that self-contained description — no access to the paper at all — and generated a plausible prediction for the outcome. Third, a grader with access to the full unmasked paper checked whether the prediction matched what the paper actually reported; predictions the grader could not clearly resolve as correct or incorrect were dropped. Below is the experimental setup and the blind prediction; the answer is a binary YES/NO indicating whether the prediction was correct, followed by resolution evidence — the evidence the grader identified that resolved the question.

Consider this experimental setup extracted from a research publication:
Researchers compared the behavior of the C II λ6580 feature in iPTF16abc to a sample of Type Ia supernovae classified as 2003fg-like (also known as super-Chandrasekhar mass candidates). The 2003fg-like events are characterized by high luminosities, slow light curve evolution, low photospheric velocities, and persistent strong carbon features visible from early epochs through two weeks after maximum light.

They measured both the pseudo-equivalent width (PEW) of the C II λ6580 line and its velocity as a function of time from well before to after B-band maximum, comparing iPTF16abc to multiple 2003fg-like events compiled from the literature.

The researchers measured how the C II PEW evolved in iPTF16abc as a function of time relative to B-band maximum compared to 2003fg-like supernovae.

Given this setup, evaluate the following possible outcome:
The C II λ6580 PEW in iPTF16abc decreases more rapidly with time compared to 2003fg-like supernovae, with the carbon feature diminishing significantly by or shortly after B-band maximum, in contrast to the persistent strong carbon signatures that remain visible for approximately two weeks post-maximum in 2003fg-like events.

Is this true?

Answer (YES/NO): NO